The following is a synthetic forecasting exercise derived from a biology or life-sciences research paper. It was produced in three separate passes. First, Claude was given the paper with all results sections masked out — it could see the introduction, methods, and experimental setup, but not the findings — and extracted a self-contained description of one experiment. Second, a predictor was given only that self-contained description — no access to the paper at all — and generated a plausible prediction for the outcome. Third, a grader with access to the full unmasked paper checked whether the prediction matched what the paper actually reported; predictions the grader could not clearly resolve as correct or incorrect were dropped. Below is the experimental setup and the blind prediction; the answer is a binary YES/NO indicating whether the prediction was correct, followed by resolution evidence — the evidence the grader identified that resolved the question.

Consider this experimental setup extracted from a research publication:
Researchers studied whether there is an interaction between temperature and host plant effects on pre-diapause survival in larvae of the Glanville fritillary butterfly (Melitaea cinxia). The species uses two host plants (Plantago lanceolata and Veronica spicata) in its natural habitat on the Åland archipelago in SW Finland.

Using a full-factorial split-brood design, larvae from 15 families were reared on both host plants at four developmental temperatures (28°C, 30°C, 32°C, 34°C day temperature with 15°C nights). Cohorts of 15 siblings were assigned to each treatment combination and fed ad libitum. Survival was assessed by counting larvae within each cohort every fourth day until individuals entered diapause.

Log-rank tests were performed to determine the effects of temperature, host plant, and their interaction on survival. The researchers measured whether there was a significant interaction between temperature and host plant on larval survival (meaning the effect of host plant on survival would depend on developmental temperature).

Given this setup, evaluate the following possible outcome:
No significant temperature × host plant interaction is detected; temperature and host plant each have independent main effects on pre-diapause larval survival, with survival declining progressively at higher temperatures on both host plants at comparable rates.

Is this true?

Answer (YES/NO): NO